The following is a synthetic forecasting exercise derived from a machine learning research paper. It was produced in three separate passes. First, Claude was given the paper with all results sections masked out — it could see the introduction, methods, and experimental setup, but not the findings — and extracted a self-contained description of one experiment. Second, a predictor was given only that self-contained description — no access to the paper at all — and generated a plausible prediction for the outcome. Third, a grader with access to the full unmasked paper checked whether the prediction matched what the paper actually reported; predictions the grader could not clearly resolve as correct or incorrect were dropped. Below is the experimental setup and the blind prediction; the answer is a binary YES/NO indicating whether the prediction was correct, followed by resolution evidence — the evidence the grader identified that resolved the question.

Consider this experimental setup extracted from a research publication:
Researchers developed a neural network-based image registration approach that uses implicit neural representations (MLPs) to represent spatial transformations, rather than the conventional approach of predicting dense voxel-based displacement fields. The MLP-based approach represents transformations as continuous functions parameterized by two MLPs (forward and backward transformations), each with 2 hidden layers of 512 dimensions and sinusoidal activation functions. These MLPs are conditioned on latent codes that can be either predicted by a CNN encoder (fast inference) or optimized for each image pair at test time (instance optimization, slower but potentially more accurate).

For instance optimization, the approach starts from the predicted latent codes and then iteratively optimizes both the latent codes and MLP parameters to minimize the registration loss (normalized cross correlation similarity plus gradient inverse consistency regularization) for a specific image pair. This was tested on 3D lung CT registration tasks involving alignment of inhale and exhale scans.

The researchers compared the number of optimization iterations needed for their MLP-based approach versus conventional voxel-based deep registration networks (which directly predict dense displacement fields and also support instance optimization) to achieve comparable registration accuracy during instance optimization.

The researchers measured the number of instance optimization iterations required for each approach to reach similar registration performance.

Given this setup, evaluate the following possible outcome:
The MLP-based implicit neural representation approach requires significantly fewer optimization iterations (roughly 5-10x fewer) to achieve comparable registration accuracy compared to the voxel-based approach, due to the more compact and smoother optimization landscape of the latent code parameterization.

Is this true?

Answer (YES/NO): NO